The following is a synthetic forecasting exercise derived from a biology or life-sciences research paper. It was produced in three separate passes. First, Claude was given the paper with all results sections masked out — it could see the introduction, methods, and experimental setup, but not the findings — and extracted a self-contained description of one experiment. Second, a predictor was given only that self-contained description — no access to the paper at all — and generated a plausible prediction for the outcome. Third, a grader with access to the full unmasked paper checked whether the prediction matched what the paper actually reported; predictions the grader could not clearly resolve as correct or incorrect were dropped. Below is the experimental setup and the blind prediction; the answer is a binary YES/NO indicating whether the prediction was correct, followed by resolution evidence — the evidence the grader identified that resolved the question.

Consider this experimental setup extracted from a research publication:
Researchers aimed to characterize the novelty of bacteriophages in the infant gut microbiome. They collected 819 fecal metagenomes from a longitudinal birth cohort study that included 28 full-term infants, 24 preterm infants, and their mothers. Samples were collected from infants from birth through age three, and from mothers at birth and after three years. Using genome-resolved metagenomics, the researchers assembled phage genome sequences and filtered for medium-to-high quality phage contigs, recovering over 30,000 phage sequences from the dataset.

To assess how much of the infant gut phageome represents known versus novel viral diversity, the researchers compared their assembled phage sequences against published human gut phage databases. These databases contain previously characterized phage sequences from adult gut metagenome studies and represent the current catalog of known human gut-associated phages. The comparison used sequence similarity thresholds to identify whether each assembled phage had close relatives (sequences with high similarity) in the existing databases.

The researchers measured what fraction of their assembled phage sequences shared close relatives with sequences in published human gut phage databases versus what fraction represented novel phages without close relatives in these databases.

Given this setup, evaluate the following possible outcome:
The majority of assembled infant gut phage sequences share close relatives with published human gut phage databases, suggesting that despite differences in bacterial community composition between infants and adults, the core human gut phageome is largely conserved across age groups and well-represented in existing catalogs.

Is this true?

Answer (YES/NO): NO